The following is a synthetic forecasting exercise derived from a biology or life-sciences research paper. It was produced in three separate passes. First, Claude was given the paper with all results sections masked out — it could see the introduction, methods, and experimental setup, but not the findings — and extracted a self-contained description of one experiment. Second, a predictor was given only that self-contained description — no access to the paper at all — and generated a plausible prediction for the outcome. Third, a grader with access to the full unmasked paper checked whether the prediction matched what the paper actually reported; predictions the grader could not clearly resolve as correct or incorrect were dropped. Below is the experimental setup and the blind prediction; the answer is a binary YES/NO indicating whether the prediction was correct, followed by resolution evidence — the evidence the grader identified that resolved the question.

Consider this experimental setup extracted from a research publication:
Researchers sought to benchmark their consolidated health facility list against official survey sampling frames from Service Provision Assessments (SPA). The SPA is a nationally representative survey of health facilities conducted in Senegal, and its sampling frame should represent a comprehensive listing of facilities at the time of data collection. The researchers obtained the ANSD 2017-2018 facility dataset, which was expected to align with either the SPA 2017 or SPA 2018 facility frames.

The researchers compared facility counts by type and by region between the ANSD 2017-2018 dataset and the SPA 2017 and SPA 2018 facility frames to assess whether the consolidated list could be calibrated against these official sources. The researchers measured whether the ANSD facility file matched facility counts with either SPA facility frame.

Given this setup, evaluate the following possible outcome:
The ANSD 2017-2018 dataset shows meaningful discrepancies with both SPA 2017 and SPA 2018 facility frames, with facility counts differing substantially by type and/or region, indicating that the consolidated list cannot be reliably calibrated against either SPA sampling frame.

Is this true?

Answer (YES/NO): YES